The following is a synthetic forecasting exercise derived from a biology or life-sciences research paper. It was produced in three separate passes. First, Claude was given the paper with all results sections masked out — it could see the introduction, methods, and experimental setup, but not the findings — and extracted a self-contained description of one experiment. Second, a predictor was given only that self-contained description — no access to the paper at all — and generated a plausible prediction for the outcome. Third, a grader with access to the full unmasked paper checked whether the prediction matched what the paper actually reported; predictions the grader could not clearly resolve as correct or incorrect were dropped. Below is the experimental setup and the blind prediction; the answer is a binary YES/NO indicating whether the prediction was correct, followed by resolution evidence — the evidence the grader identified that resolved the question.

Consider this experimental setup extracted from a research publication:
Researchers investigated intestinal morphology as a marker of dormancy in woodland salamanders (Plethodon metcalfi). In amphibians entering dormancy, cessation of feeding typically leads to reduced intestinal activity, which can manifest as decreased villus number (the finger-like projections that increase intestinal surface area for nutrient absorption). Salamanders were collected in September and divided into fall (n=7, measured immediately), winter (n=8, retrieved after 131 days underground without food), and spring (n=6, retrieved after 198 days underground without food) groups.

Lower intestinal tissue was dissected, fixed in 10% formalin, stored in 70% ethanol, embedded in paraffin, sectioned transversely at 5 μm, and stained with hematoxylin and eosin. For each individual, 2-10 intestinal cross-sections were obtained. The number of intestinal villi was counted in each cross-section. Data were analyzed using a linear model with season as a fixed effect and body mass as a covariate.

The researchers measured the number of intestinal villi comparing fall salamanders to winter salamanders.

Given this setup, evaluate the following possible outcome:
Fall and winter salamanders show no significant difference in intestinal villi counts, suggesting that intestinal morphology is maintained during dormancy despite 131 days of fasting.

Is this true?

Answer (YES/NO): NO